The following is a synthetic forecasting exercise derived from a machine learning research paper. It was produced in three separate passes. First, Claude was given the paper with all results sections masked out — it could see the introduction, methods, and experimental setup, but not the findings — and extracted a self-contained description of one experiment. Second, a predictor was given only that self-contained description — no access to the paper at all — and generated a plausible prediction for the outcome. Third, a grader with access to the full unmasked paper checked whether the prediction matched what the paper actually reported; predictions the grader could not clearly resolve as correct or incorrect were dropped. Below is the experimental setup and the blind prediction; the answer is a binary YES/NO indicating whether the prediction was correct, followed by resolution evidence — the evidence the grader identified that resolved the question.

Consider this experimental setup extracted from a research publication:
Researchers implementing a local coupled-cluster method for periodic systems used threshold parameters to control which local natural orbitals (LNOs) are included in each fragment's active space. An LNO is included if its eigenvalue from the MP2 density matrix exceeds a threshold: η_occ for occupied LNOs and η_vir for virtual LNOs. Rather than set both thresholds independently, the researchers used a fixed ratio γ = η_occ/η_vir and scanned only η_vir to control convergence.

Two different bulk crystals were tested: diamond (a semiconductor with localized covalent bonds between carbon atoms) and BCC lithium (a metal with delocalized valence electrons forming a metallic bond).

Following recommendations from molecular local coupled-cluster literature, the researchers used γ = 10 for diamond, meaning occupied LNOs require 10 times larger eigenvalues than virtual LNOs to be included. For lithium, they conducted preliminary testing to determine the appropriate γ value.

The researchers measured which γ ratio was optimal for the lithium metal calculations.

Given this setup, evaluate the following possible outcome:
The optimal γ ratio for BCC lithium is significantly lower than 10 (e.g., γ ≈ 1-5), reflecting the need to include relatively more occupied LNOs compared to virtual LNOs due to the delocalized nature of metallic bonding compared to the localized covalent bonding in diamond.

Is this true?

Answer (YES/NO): YES